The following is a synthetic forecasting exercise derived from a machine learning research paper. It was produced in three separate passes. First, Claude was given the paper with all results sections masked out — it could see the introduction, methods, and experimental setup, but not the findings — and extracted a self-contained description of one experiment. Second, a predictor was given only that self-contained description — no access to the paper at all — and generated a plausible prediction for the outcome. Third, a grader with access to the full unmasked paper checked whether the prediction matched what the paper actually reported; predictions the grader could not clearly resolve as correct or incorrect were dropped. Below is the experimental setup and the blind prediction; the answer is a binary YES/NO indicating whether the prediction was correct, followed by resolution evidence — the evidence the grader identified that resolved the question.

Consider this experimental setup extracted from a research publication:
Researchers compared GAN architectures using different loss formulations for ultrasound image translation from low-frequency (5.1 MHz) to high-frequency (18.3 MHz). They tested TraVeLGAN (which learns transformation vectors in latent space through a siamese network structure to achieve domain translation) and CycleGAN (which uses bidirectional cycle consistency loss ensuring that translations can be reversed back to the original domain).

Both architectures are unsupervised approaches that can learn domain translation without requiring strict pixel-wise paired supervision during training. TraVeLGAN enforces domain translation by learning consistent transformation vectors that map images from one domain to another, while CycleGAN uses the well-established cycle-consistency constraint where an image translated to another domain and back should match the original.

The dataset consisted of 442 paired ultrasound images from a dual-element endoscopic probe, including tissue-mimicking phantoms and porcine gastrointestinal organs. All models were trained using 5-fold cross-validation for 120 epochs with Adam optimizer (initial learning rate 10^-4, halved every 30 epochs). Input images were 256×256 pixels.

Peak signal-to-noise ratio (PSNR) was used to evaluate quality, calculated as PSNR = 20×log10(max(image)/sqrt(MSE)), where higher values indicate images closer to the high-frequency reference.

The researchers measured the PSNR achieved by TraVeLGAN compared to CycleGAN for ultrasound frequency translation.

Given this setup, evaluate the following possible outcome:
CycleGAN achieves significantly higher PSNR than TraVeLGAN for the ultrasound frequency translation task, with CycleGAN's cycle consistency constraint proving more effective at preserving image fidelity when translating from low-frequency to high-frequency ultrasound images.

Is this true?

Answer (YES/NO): NO